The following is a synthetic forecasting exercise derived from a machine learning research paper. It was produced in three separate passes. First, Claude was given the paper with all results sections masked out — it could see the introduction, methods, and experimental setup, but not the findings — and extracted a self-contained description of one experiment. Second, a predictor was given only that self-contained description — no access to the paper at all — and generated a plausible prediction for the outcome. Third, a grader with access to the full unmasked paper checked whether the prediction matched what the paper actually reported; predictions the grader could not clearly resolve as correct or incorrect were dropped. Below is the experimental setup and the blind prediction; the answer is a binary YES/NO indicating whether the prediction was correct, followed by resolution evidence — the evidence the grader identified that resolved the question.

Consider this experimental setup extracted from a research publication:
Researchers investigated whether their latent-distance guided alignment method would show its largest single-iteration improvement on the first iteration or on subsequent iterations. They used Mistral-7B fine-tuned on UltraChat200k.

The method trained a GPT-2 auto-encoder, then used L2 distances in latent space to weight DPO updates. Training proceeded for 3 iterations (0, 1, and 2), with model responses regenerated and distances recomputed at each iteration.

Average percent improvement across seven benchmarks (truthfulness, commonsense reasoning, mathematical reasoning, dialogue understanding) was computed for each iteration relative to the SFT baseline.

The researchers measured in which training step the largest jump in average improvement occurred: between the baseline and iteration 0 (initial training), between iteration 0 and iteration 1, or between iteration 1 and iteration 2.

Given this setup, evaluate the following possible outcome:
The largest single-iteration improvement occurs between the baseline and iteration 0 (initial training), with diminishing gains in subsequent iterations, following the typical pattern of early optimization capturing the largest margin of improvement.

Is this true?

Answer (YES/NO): YES